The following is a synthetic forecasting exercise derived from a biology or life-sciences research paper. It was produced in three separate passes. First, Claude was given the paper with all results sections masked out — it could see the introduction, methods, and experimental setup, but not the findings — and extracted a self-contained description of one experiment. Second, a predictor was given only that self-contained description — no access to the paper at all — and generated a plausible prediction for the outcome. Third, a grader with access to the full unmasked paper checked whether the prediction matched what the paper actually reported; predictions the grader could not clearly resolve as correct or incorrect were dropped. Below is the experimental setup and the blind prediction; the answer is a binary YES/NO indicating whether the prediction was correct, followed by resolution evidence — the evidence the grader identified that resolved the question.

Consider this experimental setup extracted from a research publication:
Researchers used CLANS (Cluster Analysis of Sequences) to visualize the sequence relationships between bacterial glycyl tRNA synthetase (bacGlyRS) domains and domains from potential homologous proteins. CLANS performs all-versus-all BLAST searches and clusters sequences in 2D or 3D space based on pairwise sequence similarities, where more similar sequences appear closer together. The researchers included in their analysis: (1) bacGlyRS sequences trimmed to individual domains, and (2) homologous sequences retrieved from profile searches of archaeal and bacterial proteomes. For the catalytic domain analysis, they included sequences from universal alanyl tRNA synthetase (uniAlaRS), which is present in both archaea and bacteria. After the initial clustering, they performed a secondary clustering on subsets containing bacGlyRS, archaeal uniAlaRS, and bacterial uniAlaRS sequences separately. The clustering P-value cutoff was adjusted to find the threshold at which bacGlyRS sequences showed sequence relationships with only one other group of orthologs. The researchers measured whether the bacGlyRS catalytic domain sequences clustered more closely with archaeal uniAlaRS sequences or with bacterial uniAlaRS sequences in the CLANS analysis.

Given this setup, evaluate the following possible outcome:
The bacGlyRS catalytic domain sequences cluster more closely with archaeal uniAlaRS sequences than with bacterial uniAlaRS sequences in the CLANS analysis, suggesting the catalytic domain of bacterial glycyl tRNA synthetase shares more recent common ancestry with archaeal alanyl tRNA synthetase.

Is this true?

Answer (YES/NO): YES